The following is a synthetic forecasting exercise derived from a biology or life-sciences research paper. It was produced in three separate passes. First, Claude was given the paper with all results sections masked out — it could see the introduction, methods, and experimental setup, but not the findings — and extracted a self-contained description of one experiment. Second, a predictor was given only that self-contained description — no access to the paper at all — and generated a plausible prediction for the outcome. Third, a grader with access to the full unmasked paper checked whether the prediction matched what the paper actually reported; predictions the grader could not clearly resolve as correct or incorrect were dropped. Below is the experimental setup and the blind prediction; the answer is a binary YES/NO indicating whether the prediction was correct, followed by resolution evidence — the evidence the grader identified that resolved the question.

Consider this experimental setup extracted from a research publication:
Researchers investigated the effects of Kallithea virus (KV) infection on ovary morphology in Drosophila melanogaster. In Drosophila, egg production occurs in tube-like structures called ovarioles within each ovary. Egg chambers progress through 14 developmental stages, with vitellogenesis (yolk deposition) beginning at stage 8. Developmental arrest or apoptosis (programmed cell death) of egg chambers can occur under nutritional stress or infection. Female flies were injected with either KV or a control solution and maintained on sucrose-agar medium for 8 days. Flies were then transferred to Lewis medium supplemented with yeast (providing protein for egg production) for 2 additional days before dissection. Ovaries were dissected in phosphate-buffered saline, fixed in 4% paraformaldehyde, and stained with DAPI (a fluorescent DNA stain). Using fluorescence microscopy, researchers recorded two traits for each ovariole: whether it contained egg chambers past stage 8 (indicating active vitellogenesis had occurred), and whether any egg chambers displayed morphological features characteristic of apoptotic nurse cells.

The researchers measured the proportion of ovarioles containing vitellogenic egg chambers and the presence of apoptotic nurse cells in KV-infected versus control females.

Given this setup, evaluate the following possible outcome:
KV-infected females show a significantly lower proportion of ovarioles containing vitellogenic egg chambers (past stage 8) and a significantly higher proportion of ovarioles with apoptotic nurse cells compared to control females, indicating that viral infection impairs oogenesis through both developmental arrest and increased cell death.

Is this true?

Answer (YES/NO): YES